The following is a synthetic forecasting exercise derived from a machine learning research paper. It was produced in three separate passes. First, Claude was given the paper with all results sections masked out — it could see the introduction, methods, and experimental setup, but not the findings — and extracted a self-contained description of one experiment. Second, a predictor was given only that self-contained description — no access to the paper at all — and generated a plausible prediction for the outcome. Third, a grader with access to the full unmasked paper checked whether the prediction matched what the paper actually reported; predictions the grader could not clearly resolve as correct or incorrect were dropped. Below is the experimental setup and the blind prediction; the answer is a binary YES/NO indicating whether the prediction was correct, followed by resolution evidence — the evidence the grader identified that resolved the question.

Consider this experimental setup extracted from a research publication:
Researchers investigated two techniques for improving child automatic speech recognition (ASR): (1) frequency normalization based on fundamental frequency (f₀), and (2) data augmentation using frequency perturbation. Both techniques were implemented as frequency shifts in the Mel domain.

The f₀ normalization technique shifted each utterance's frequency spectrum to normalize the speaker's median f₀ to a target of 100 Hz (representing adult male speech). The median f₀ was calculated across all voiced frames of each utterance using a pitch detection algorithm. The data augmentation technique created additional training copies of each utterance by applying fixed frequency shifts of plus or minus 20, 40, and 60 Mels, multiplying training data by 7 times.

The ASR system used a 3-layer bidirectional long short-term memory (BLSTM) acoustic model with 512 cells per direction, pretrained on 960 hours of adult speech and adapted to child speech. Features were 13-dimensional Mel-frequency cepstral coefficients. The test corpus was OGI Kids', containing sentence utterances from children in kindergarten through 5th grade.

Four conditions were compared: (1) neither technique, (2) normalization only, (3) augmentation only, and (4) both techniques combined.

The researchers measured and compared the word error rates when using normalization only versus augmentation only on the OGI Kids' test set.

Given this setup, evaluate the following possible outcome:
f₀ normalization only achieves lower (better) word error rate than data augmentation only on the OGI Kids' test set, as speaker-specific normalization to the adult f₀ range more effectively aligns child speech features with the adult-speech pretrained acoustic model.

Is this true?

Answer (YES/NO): NO